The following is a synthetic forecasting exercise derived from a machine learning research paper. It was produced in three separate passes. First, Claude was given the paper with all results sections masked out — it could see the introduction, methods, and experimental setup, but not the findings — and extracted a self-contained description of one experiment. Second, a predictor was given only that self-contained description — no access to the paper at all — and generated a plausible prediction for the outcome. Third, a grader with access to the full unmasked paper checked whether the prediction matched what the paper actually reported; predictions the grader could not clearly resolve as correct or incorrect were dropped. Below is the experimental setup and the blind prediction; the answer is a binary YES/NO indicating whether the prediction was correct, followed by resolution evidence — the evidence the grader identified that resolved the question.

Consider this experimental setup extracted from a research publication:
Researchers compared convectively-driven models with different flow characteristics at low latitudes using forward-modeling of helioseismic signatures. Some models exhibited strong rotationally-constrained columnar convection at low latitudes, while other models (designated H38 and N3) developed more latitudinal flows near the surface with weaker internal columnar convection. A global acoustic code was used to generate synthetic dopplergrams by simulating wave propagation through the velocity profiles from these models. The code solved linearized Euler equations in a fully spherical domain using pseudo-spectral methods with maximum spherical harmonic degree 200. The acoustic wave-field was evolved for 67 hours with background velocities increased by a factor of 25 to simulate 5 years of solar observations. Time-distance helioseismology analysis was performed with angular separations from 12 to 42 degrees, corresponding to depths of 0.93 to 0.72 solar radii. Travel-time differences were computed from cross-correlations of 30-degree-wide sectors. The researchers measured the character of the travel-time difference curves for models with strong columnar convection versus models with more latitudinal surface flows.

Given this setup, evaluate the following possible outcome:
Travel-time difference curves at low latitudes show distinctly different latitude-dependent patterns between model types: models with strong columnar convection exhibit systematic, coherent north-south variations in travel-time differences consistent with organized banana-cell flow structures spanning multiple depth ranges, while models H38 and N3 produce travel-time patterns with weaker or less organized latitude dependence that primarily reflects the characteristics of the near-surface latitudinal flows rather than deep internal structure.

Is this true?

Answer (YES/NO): NO